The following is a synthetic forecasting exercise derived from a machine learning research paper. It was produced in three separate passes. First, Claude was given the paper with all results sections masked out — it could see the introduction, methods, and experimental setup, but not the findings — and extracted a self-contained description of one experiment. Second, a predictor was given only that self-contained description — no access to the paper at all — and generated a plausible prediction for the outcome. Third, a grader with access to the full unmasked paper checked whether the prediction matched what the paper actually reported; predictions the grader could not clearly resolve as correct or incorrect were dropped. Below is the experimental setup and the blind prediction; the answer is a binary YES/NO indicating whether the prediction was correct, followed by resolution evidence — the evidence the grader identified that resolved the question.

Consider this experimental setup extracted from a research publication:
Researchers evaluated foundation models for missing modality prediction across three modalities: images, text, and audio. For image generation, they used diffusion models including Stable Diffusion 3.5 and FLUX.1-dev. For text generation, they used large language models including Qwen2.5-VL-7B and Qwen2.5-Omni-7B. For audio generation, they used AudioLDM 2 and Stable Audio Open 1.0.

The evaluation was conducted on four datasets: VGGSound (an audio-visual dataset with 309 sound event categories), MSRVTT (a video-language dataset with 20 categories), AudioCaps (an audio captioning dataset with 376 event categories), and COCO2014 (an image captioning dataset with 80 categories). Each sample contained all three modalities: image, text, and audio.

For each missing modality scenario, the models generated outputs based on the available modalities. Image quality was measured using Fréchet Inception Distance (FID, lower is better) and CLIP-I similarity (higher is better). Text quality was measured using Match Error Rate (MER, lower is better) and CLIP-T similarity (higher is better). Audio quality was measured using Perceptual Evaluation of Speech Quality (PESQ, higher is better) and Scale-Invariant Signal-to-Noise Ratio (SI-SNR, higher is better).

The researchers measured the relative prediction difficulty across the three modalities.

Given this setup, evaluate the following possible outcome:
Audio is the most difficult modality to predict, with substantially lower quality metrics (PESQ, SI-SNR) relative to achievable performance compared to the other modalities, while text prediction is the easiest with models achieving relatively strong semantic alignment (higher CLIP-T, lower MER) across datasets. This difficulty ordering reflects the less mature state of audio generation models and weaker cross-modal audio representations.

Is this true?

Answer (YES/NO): NO